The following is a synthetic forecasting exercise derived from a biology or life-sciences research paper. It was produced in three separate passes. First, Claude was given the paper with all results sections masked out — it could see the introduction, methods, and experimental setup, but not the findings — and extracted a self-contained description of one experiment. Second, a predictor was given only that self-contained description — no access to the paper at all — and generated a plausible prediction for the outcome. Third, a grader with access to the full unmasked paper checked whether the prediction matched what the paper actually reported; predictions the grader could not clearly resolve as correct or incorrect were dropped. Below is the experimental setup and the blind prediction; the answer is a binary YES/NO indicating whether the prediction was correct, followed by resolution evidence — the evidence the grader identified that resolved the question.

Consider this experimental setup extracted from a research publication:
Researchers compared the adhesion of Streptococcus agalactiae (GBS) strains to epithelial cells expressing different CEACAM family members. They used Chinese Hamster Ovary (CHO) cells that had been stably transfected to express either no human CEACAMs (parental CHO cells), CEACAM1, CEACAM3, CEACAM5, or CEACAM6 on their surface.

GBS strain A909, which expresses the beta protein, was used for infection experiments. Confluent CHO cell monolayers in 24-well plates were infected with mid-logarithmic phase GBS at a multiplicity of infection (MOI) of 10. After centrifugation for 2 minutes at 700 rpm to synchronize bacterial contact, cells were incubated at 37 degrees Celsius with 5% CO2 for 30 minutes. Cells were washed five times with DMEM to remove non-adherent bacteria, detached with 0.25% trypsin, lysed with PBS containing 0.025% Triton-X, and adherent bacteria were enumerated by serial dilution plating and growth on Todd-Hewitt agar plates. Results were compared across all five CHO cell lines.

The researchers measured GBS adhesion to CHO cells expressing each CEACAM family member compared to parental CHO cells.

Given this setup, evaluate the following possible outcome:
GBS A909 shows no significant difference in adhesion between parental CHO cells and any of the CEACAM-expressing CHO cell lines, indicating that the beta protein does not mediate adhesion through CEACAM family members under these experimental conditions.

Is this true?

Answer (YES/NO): NO